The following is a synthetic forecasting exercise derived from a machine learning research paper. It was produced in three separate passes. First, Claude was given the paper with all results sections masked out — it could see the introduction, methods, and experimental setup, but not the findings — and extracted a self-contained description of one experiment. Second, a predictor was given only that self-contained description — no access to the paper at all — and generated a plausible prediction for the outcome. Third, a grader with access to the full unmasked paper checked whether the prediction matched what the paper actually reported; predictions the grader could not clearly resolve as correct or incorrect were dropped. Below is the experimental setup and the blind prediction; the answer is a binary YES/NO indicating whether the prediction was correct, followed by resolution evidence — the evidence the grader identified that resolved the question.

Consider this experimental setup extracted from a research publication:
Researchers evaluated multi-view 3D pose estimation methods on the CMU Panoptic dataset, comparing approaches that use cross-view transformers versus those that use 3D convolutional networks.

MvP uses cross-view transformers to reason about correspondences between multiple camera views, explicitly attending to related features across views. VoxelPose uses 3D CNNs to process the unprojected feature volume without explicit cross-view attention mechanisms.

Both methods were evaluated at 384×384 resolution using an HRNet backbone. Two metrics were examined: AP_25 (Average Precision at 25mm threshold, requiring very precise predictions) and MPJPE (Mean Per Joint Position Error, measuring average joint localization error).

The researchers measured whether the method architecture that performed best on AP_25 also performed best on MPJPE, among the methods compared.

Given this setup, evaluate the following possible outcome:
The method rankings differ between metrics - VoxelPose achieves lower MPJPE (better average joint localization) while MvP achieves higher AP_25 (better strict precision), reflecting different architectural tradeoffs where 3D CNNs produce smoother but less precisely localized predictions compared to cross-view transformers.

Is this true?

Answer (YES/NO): NO